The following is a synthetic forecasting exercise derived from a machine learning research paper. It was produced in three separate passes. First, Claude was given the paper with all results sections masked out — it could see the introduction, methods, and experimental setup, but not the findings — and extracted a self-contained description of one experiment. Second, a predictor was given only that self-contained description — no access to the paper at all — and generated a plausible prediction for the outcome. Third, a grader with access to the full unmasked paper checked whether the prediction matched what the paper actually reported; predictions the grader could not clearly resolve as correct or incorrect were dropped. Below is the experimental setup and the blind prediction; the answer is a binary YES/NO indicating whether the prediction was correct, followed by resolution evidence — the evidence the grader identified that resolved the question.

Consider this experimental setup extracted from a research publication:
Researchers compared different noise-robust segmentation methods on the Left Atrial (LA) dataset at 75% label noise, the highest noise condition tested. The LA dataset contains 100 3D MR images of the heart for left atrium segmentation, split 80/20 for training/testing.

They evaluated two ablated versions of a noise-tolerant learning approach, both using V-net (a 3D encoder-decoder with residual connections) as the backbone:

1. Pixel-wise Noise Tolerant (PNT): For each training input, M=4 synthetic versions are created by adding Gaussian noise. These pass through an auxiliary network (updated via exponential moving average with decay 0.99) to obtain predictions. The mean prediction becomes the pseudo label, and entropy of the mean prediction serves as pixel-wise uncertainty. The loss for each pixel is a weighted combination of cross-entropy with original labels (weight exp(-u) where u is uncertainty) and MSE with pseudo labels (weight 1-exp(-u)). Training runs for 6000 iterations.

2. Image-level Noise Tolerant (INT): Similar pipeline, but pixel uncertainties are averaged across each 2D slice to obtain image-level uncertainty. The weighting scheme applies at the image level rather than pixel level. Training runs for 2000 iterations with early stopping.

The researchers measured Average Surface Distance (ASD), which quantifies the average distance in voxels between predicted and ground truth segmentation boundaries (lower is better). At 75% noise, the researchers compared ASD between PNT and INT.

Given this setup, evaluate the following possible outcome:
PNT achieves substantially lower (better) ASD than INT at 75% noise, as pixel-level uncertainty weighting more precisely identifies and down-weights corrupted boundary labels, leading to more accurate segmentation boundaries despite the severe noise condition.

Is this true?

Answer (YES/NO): NO